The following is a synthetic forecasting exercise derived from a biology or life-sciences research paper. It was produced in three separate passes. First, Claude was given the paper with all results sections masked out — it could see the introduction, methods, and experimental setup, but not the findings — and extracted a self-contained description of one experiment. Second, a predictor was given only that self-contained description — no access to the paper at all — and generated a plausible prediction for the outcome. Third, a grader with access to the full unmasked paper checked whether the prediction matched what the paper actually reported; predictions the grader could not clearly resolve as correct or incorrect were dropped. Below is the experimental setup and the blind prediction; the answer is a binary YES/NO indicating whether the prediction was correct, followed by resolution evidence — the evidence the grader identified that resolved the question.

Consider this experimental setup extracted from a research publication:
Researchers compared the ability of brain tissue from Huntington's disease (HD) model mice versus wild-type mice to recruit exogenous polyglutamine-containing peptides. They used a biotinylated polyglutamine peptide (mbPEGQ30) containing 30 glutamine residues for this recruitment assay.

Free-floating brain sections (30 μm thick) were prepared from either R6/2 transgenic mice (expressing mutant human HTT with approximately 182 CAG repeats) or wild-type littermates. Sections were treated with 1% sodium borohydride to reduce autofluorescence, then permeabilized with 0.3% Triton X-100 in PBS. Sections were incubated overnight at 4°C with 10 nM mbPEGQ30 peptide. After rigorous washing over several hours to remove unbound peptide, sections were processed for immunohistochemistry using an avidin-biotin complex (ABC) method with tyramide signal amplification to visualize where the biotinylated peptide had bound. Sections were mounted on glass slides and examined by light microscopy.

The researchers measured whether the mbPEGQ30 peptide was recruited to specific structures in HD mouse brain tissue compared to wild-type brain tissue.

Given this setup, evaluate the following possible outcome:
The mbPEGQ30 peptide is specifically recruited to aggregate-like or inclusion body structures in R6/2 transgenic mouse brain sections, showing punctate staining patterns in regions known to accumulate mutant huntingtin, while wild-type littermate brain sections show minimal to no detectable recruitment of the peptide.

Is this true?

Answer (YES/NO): NO